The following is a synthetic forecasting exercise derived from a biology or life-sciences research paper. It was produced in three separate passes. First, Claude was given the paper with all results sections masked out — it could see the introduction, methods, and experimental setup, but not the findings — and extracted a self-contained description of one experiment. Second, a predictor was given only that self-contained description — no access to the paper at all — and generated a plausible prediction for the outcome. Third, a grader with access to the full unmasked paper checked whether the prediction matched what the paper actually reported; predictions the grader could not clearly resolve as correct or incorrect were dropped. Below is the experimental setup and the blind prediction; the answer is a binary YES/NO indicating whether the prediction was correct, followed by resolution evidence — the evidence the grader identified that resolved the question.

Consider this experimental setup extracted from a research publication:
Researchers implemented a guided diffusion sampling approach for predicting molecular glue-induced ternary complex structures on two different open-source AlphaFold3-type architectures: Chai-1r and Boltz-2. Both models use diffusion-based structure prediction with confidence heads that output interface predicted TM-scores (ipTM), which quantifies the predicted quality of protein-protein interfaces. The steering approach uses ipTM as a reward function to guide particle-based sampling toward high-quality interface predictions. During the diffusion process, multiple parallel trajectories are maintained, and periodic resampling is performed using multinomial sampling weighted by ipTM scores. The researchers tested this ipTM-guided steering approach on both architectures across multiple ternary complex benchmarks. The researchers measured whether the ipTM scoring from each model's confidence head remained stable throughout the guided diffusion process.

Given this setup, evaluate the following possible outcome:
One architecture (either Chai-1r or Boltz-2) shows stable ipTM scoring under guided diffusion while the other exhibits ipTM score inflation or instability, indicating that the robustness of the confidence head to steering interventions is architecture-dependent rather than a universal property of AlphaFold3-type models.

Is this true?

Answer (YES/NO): YES